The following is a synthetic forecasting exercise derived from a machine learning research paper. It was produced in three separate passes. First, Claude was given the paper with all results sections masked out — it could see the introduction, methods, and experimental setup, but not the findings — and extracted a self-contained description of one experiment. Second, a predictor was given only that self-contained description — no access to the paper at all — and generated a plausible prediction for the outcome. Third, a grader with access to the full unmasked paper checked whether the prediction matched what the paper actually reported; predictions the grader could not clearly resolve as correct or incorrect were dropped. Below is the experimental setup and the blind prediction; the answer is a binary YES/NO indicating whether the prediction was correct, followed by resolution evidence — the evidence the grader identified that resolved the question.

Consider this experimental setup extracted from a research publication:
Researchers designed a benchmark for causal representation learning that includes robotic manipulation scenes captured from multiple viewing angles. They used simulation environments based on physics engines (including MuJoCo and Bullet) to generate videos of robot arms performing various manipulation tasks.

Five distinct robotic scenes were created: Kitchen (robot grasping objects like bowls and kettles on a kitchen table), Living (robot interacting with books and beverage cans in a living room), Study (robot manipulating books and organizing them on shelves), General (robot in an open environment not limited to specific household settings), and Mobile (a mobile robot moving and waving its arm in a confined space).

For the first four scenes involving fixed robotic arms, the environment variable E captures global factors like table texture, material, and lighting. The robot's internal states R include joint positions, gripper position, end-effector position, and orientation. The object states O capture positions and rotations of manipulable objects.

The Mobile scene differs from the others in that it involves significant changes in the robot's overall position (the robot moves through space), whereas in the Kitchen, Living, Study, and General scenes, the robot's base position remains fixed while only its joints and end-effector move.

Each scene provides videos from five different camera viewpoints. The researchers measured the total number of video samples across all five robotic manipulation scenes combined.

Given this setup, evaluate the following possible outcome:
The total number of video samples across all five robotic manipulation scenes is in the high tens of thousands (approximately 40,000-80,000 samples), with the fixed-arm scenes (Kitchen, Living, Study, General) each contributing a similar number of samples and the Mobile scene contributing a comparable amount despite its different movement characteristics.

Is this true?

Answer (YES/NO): NO